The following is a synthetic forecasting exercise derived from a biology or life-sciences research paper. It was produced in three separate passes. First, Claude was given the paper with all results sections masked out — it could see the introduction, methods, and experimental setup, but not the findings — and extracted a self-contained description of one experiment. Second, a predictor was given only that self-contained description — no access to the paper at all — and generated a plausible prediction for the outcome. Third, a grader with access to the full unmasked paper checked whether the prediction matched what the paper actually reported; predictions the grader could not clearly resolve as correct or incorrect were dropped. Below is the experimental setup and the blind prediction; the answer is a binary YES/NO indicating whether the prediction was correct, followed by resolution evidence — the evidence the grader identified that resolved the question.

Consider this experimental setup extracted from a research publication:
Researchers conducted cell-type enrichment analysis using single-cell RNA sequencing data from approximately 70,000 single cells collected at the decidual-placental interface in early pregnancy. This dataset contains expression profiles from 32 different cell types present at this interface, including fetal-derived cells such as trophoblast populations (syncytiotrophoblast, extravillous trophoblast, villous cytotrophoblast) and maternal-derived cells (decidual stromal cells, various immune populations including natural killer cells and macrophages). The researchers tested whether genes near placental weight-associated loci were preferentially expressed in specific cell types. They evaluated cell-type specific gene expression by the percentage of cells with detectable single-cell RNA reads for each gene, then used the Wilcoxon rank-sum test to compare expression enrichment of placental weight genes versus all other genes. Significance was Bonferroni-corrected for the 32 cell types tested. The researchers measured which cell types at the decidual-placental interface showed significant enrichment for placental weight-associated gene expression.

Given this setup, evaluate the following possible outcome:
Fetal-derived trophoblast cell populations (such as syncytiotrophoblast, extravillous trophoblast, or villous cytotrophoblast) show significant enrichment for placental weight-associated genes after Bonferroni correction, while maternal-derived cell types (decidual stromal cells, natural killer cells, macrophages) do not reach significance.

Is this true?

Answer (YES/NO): NO